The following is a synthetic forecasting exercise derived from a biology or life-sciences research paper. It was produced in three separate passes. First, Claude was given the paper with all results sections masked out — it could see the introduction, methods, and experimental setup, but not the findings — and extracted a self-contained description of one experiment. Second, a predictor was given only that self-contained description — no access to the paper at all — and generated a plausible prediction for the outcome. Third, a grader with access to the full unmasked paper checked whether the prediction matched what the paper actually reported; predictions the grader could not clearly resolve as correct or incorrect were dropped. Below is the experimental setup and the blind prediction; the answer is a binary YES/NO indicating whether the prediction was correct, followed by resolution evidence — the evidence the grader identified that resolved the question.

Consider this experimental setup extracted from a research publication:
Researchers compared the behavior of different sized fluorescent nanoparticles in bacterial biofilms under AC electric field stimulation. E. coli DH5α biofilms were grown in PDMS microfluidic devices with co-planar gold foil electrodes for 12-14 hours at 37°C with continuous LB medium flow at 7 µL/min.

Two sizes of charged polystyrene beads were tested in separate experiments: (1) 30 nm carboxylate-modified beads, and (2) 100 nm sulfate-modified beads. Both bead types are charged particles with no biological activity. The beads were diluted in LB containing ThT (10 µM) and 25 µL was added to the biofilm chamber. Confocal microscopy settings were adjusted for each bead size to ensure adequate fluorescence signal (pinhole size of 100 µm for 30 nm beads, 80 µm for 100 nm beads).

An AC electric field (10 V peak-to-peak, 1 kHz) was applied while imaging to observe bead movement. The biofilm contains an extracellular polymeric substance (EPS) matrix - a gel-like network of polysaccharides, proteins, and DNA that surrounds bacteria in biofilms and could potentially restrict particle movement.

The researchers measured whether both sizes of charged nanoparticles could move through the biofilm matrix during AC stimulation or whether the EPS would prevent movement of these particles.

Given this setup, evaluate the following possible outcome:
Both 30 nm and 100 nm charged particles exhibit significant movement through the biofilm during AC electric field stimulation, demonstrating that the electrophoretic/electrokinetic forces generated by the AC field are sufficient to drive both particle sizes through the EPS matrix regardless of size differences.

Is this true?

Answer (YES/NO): YES